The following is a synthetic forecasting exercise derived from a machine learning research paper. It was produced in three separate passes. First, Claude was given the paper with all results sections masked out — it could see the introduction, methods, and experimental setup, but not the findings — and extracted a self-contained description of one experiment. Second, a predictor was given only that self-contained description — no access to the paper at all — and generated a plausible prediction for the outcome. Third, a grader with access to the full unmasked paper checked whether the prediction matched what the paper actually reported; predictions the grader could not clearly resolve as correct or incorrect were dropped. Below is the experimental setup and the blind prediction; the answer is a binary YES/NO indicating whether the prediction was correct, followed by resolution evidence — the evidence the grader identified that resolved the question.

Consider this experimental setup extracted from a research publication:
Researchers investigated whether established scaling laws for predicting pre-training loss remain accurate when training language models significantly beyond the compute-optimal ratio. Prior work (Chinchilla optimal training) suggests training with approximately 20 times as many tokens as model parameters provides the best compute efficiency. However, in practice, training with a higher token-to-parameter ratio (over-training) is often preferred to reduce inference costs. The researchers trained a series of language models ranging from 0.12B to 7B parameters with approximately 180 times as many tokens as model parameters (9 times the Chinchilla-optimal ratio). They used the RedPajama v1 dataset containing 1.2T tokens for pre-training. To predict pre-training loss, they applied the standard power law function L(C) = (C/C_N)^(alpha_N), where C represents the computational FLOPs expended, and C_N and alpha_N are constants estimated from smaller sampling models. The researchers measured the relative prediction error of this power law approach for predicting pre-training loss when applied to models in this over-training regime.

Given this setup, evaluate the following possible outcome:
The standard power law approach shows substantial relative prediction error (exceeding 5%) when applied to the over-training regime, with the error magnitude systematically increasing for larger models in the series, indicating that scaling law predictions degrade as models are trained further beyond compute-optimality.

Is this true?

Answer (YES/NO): NO